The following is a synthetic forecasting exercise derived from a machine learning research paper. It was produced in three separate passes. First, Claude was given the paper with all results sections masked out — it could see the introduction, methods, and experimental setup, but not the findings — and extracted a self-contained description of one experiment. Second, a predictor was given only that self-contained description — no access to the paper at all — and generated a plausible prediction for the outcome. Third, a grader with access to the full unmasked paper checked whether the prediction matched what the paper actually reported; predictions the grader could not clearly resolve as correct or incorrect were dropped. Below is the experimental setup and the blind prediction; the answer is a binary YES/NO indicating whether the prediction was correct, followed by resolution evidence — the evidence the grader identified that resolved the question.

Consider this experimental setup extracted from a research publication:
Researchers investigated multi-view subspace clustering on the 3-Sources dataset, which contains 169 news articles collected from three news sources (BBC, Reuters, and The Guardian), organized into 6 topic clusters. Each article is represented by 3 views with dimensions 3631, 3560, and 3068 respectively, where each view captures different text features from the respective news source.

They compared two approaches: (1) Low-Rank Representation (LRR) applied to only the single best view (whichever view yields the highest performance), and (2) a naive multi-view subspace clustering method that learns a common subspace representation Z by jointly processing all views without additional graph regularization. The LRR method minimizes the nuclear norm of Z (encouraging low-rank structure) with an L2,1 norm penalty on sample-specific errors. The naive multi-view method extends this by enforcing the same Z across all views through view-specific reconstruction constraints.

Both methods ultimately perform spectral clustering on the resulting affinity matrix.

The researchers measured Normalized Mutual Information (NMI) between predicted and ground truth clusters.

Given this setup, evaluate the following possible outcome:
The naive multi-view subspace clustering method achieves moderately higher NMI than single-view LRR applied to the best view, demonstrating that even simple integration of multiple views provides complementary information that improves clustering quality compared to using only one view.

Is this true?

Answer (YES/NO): NO